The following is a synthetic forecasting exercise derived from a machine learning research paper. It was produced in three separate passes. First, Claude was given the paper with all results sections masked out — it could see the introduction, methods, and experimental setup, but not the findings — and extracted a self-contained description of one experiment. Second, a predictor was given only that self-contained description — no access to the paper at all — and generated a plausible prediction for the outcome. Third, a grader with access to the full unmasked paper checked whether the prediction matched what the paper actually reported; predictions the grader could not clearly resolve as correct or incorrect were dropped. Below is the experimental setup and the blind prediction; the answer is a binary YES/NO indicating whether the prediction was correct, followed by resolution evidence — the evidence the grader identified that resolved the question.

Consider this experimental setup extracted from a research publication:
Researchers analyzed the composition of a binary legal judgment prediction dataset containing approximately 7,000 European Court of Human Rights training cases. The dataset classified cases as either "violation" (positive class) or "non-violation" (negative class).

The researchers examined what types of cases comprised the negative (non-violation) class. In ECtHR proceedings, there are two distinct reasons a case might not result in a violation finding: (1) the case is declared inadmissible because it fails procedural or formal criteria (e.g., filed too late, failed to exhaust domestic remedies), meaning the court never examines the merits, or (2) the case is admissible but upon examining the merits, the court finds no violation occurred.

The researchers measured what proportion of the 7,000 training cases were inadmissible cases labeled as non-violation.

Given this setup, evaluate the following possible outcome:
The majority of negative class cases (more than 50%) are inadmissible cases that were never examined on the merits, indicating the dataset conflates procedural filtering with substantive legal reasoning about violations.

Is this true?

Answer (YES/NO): YES